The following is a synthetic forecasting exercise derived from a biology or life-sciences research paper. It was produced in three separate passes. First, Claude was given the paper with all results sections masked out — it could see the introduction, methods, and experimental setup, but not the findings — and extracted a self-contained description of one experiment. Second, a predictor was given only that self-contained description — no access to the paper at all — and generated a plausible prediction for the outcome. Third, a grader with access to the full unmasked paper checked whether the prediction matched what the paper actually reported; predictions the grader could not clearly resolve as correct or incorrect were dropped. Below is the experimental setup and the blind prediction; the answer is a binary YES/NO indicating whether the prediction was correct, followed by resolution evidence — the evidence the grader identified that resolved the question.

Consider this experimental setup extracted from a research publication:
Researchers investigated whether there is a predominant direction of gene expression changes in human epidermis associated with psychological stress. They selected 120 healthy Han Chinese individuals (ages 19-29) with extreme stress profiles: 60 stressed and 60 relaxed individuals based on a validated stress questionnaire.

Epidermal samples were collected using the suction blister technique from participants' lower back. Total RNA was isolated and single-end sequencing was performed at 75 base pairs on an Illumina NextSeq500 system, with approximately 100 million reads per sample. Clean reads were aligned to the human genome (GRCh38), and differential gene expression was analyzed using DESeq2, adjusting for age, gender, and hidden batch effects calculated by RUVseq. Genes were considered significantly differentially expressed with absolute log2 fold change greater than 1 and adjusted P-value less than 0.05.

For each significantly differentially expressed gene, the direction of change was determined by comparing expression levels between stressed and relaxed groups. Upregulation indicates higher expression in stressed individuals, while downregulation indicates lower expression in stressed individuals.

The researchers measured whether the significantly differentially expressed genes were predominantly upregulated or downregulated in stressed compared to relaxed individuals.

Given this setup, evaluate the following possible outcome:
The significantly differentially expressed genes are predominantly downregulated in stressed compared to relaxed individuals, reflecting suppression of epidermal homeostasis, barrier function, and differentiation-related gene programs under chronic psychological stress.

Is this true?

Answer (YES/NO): YES